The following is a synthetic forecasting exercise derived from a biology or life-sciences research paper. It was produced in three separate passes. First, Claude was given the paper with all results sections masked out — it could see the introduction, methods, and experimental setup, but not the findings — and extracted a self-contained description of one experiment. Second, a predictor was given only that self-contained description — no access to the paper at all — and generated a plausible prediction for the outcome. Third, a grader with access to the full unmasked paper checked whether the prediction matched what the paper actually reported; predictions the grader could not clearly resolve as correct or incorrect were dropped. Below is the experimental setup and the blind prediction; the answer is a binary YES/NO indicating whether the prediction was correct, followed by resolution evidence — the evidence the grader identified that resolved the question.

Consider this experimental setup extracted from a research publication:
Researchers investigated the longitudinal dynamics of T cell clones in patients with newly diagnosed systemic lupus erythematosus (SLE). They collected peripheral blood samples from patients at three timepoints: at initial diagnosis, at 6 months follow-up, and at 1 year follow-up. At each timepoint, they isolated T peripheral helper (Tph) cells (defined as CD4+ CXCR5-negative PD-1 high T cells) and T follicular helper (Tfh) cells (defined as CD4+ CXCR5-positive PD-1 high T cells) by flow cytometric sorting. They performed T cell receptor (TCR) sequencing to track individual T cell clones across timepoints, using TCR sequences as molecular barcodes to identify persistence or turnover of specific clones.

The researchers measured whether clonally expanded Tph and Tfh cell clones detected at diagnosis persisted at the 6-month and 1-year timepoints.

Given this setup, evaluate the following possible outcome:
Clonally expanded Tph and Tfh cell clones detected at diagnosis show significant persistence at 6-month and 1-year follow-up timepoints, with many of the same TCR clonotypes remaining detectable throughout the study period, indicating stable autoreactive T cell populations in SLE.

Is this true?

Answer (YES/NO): YES